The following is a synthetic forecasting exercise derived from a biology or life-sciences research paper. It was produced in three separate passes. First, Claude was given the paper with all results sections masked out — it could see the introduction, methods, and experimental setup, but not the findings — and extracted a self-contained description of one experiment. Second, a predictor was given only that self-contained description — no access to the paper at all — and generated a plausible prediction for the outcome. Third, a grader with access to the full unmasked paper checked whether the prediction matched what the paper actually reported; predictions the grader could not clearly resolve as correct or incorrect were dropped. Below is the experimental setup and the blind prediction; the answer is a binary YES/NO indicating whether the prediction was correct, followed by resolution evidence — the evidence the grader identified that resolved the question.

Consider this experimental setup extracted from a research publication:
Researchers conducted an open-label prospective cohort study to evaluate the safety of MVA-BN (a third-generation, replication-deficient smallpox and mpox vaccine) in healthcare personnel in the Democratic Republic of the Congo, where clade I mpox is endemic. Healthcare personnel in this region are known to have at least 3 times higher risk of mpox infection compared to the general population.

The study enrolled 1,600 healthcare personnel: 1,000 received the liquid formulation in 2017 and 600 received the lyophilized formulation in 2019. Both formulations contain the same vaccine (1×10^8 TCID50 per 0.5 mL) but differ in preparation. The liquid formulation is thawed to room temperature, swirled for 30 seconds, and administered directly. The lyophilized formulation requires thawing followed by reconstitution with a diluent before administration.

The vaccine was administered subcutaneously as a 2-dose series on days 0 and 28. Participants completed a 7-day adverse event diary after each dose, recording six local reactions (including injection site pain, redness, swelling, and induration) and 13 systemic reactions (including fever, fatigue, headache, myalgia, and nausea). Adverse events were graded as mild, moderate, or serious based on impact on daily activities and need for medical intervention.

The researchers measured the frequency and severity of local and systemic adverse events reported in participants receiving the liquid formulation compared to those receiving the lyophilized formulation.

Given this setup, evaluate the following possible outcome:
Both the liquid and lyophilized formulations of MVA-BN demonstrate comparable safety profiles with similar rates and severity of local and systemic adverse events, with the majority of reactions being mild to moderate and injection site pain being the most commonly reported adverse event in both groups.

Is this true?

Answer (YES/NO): NO